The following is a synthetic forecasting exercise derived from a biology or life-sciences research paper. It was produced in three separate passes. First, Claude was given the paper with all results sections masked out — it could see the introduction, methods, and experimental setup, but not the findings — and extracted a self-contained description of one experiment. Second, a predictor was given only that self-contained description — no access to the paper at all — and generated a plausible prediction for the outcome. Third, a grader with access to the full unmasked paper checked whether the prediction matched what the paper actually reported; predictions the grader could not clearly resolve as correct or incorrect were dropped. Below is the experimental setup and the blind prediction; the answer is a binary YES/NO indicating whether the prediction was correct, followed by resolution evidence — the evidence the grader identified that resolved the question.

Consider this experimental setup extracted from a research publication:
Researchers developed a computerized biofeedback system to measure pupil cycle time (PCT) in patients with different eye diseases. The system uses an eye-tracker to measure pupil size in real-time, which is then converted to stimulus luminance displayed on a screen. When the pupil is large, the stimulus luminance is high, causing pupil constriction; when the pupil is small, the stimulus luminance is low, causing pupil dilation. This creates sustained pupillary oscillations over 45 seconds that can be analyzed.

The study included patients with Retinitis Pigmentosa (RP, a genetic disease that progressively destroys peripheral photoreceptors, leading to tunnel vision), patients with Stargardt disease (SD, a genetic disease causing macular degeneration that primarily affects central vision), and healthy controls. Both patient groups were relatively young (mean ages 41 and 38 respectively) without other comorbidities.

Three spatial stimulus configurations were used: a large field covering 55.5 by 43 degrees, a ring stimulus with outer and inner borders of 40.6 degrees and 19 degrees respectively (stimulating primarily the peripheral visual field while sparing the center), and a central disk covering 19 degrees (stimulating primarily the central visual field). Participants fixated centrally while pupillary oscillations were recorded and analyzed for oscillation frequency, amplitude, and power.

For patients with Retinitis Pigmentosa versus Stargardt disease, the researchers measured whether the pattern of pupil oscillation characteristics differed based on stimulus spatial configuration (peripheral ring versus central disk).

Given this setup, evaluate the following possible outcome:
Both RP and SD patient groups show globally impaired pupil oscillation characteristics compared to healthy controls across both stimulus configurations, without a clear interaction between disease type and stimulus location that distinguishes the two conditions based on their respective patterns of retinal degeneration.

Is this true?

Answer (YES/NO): NO